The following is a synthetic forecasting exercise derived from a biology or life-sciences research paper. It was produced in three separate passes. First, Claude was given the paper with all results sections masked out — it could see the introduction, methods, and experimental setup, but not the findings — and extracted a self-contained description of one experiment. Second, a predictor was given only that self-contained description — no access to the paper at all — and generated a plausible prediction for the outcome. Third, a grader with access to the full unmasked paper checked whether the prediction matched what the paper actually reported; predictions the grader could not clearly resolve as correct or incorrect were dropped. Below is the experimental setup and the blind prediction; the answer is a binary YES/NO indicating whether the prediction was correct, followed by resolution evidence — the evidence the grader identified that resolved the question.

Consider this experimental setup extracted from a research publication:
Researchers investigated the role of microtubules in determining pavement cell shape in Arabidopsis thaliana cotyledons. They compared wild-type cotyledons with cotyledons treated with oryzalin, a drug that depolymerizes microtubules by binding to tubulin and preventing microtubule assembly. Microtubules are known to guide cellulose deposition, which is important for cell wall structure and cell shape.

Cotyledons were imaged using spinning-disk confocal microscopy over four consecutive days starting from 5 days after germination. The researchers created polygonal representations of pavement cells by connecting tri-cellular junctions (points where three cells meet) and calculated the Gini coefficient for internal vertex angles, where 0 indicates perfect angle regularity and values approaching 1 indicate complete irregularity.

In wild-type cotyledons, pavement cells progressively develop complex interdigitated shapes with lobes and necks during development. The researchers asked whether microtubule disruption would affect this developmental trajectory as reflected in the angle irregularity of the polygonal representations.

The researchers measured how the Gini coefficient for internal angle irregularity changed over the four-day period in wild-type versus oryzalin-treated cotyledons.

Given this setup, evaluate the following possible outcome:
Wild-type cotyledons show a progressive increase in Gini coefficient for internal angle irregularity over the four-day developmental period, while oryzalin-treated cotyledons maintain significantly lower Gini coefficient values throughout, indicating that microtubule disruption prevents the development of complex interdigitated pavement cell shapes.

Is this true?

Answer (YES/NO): NO